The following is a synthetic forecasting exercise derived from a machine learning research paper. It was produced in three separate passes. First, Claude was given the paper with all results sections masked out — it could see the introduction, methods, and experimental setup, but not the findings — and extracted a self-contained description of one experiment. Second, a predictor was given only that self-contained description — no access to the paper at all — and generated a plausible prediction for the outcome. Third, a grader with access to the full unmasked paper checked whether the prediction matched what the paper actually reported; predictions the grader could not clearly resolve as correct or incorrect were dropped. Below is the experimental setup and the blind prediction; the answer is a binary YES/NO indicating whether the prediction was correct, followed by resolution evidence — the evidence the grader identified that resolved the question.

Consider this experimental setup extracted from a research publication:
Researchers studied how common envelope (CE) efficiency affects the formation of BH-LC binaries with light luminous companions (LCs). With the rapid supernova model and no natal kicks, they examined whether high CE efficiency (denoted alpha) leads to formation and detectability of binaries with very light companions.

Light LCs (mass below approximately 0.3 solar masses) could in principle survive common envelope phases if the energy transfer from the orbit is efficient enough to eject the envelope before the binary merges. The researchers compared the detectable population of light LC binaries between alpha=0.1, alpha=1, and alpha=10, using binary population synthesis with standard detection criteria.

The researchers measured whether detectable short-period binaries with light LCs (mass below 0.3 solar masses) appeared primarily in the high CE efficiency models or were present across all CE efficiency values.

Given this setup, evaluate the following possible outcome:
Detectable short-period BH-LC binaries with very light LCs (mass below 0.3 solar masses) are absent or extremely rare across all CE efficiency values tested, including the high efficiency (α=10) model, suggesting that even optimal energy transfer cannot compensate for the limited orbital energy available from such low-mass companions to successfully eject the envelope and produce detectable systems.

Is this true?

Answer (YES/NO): NO